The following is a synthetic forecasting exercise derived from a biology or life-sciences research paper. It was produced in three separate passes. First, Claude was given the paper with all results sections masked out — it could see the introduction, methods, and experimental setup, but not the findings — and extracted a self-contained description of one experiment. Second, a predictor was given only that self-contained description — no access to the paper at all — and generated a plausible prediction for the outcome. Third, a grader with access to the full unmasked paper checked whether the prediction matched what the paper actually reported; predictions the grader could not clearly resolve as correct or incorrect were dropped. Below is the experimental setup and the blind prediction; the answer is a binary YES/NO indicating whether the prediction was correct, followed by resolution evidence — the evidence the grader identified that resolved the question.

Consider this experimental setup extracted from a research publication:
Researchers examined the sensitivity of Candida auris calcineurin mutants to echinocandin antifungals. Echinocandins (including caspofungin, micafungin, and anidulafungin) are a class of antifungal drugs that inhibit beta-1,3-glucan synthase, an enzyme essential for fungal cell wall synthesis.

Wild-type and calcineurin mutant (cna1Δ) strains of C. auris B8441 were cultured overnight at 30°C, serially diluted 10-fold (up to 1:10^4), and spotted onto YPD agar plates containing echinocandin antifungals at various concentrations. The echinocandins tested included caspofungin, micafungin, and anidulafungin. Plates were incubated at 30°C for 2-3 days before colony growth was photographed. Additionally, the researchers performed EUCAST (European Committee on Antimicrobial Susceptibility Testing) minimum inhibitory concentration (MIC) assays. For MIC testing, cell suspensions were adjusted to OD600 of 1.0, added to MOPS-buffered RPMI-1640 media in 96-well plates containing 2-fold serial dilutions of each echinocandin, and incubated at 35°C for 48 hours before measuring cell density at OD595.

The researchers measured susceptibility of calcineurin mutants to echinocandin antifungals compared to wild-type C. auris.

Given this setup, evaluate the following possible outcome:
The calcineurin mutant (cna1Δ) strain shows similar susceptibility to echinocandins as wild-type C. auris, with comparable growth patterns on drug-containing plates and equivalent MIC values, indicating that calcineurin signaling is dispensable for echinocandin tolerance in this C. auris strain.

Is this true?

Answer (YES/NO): NO